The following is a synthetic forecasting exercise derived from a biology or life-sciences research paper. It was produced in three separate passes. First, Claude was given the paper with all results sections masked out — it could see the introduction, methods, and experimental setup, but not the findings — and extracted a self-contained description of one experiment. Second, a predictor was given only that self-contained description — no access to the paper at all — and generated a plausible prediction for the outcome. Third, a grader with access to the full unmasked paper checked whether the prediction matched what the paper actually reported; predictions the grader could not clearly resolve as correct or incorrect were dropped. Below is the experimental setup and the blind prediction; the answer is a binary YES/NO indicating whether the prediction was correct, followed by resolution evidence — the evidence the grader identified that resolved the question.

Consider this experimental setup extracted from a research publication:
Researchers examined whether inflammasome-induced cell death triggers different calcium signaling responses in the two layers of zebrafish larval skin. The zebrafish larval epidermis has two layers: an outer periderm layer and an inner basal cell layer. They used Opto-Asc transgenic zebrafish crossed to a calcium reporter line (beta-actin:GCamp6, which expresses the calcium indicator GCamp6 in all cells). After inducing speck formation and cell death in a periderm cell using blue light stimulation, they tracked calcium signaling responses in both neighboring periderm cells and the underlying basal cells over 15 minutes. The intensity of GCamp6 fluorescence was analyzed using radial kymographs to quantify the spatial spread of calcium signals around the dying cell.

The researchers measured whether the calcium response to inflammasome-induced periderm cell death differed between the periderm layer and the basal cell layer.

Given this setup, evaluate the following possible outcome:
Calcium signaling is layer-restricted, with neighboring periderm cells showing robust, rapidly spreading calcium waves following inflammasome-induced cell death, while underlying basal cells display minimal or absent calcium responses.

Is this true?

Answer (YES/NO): NO